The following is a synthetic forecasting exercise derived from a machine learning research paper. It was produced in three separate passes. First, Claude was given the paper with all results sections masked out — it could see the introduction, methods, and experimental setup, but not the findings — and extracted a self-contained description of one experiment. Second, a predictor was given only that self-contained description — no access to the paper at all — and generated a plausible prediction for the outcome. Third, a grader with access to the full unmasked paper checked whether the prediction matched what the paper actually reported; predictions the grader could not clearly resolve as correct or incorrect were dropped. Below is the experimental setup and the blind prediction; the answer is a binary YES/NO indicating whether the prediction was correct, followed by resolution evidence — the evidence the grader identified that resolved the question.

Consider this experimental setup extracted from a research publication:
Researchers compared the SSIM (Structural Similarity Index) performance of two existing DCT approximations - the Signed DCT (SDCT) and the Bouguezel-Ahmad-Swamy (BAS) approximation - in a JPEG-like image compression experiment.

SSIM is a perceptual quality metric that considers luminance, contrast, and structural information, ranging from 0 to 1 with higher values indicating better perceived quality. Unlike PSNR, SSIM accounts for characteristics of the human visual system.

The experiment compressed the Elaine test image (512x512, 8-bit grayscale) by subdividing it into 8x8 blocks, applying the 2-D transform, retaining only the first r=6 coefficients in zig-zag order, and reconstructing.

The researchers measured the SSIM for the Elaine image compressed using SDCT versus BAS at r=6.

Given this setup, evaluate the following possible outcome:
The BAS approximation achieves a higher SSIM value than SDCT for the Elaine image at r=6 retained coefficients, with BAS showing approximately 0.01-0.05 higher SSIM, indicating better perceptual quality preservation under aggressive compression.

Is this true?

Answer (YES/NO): NO